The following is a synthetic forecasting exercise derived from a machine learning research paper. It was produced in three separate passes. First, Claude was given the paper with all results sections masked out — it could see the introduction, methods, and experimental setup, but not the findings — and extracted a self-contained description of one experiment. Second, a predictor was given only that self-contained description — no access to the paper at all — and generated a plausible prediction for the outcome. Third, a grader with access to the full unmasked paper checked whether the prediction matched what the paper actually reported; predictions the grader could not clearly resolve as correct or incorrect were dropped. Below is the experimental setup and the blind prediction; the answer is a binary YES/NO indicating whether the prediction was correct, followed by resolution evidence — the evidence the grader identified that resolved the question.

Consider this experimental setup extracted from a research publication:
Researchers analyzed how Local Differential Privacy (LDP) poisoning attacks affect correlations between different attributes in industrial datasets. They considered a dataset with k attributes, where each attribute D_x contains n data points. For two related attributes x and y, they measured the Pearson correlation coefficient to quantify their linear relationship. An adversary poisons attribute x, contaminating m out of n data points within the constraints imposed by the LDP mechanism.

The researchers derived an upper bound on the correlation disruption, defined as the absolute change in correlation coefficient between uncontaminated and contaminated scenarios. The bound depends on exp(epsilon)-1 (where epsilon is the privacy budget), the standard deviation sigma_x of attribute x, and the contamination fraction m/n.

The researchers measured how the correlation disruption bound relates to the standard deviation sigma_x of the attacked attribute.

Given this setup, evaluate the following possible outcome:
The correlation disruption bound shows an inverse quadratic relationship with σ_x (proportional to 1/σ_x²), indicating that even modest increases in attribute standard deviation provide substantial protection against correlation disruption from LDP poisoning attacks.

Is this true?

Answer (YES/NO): NO